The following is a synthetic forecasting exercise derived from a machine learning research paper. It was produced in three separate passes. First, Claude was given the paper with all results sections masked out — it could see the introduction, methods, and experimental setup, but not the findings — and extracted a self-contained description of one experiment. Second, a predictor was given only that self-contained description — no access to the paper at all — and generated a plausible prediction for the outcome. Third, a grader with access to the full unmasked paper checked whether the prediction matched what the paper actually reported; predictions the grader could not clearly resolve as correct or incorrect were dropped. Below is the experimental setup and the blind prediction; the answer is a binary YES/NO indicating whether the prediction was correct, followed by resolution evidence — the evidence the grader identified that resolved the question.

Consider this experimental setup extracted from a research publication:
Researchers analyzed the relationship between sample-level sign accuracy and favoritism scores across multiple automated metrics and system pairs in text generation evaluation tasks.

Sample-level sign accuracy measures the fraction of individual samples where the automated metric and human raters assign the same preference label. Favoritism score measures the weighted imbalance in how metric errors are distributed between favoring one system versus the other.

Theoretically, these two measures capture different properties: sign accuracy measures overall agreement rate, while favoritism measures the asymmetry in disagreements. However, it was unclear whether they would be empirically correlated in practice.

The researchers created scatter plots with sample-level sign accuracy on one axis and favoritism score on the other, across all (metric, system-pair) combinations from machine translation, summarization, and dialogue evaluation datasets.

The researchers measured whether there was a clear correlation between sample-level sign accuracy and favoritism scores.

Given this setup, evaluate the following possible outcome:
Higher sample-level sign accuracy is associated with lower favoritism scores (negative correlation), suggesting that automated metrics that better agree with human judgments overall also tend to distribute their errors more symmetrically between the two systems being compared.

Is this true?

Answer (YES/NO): NO